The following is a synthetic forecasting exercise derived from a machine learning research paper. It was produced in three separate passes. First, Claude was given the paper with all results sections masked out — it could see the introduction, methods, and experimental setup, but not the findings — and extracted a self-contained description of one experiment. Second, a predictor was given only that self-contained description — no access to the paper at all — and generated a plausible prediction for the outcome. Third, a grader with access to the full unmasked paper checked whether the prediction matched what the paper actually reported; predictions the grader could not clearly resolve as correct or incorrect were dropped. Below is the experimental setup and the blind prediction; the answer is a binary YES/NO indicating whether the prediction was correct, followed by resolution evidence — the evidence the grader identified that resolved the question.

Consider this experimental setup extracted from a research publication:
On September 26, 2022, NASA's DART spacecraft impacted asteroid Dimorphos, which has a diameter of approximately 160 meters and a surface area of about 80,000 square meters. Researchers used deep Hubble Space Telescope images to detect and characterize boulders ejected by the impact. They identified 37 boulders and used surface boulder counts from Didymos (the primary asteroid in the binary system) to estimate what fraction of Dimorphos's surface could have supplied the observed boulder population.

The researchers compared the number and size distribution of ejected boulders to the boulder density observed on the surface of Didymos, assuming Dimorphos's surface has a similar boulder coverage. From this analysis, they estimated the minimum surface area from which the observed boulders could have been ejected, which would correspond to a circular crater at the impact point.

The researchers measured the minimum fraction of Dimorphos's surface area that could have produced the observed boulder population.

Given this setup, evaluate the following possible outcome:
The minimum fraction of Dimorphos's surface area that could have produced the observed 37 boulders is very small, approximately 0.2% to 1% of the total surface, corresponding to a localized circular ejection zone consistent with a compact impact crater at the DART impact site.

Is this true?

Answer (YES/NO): NO